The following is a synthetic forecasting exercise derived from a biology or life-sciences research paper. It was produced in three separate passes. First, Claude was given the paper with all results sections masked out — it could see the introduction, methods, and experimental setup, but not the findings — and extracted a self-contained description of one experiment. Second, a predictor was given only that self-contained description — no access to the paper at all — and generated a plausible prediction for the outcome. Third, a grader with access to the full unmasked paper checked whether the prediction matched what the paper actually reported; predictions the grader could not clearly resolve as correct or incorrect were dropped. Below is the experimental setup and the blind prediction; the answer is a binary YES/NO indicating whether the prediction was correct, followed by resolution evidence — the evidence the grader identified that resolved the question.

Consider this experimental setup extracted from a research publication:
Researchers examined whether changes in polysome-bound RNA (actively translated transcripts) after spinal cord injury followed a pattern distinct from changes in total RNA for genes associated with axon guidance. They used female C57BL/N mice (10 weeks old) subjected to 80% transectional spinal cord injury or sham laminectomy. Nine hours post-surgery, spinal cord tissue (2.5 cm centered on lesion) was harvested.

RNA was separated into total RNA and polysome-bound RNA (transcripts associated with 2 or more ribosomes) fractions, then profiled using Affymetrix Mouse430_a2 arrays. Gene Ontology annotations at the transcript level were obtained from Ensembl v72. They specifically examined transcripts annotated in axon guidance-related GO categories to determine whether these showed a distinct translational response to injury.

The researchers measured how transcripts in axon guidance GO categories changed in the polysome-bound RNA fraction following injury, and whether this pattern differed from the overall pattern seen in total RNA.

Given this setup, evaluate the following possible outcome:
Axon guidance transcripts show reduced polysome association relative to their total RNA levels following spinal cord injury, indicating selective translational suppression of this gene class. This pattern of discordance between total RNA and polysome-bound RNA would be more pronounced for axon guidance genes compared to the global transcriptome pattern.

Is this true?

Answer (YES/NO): NO